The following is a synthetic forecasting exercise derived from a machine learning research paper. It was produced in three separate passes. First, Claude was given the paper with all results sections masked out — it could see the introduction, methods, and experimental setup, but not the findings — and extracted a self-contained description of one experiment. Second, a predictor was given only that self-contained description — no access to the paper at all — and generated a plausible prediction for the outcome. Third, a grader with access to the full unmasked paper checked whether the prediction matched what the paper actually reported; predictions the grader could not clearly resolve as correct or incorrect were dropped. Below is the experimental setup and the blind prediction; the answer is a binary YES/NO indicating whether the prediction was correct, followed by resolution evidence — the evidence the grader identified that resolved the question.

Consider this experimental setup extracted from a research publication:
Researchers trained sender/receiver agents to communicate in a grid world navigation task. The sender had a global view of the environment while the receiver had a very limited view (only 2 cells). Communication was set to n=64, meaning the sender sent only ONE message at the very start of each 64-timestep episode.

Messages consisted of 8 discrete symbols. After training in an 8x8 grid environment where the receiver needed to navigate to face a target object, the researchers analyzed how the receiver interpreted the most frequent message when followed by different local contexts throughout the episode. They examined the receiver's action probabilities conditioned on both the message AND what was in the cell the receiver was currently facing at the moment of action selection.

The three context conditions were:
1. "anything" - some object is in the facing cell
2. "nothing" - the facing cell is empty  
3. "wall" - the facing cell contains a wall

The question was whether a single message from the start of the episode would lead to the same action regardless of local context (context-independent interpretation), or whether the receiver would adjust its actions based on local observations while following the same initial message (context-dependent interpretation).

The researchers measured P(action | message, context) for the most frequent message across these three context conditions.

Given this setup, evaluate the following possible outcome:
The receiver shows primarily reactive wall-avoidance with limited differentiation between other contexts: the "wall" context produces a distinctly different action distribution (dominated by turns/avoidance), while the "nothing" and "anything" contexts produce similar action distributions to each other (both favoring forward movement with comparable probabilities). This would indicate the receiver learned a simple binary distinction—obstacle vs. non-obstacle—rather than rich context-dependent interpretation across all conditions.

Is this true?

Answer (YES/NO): NO